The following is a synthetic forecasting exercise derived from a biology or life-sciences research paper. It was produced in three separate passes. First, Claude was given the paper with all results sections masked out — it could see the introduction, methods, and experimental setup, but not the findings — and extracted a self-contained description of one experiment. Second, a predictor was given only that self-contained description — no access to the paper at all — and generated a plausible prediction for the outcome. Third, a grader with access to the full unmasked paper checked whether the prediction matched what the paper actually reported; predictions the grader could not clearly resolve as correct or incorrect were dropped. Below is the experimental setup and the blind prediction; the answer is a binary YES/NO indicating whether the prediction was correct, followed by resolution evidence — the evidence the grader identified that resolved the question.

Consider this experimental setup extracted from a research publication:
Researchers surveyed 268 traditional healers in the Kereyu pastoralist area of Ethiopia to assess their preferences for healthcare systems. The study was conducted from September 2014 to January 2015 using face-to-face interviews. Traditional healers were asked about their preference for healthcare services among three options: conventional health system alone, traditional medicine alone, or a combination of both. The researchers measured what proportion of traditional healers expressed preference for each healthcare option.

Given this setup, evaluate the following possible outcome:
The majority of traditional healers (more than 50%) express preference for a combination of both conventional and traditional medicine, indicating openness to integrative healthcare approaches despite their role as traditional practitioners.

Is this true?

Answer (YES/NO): NO